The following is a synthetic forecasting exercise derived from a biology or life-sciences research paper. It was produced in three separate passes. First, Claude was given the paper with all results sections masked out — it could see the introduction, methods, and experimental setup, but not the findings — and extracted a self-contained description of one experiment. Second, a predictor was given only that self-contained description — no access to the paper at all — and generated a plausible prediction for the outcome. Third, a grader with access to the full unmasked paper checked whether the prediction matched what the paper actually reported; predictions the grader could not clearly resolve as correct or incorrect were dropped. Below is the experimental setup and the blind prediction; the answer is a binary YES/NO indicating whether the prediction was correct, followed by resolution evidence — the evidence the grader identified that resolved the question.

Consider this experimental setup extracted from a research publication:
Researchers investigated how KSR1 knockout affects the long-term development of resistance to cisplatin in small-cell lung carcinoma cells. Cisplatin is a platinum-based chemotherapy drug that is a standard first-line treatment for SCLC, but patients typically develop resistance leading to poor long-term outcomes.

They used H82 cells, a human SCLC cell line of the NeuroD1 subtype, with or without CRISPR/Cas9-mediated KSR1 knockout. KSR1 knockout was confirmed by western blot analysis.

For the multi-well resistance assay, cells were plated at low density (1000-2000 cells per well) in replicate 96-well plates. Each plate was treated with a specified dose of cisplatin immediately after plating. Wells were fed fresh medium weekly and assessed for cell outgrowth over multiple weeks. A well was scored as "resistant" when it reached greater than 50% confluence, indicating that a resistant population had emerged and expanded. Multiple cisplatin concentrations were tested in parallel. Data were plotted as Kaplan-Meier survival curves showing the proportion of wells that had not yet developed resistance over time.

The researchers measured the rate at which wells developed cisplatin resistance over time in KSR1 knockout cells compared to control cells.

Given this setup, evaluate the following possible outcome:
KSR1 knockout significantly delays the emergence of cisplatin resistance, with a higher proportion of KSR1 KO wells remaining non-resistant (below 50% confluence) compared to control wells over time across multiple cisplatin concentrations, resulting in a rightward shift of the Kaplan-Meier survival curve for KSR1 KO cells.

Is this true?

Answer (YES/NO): YES